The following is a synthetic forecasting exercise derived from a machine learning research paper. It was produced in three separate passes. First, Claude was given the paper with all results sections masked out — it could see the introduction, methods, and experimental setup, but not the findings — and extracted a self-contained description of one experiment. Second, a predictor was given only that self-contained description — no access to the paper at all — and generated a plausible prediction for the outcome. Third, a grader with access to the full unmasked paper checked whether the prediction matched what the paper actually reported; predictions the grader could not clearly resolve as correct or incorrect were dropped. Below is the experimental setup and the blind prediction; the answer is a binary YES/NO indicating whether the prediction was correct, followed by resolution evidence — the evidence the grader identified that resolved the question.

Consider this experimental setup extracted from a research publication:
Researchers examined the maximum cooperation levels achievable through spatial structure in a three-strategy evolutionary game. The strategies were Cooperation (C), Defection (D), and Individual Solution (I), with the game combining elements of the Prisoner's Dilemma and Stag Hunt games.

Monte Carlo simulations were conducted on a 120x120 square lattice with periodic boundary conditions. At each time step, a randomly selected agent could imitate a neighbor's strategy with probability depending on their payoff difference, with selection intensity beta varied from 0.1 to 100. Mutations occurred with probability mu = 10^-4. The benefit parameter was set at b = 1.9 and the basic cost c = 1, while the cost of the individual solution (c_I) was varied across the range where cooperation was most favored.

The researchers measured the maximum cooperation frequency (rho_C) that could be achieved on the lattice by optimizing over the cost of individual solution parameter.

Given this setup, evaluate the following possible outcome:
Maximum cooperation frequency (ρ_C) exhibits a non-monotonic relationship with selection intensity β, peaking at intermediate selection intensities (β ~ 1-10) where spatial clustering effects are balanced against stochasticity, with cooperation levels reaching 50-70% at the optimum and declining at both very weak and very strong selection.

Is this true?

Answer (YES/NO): NO